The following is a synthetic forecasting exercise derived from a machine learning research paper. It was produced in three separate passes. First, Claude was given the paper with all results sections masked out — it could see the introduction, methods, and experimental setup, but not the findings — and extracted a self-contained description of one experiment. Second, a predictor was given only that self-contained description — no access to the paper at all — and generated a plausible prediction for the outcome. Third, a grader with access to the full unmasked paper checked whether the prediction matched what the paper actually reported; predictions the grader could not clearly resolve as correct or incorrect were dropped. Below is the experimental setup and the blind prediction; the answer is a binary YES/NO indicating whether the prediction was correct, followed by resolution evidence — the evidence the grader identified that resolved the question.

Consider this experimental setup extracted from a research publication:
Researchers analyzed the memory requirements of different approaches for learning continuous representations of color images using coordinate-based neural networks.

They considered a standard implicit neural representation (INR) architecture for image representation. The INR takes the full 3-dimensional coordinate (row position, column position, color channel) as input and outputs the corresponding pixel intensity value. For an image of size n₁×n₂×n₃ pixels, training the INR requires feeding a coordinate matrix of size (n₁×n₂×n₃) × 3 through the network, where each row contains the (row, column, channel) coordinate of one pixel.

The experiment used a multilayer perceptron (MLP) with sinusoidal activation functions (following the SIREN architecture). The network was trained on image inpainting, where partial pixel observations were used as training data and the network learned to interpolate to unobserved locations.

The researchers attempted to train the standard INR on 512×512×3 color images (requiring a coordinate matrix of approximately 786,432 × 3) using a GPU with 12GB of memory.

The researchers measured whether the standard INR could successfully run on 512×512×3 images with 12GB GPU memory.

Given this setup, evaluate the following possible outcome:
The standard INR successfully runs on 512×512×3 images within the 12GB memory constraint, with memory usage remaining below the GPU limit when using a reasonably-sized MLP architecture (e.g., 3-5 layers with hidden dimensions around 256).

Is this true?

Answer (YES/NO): NO